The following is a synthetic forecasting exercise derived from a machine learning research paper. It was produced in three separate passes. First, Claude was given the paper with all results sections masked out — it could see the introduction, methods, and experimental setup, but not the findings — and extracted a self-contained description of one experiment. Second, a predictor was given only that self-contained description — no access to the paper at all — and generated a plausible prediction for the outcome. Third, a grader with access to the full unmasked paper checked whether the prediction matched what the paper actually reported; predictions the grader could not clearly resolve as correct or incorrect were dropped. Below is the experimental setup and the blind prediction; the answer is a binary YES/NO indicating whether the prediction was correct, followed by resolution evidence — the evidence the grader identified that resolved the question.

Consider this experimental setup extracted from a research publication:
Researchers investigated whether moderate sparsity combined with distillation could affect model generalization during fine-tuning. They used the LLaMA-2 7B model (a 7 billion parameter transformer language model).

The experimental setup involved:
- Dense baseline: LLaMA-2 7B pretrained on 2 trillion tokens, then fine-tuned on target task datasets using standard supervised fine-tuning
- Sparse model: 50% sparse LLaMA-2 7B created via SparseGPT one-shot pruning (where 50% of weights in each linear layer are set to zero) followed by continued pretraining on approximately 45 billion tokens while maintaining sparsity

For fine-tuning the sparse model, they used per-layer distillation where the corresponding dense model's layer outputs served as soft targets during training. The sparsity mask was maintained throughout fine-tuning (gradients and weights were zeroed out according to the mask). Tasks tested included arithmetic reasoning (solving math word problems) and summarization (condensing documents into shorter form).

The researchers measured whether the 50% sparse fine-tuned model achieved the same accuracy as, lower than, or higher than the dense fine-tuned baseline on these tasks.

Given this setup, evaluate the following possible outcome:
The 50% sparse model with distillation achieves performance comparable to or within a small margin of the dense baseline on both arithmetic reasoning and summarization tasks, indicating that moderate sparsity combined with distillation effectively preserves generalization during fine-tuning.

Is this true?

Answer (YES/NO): YES